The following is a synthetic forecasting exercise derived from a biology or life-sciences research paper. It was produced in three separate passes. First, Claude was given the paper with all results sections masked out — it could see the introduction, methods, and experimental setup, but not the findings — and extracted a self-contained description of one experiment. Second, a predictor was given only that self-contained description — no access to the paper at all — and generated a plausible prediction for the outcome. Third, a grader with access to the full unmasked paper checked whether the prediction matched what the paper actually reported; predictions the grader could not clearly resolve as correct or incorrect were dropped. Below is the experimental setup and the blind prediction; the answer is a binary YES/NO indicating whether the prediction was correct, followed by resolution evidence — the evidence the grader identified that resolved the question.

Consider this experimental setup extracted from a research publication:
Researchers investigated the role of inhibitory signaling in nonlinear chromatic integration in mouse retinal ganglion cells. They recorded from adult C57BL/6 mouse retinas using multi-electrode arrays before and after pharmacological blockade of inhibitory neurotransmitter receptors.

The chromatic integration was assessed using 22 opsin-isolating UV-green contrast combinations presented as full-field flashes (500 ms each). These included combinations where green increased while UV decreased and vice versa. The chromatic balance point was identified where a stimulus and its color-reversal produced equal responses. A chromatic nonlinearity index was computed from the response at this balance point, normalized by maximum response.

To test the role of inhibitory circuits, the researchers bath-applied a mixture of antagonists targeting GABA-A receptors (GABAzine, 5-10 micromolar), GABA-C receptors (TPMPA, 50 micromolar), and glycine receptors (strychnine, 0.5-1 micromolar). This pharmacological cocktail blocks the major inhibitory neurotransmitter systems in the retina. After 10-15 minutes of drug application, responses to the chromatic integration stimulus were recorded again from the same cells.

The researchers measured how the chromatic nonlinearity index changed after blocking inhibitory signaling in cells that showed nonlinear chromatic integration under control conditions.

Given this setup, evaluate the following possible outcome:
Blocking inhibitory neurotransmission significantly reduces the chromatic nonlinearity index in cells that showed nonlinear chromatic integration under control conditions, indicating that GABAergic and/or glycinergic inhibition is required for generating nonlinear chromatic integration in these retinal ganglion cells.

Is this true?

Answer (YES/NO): YES